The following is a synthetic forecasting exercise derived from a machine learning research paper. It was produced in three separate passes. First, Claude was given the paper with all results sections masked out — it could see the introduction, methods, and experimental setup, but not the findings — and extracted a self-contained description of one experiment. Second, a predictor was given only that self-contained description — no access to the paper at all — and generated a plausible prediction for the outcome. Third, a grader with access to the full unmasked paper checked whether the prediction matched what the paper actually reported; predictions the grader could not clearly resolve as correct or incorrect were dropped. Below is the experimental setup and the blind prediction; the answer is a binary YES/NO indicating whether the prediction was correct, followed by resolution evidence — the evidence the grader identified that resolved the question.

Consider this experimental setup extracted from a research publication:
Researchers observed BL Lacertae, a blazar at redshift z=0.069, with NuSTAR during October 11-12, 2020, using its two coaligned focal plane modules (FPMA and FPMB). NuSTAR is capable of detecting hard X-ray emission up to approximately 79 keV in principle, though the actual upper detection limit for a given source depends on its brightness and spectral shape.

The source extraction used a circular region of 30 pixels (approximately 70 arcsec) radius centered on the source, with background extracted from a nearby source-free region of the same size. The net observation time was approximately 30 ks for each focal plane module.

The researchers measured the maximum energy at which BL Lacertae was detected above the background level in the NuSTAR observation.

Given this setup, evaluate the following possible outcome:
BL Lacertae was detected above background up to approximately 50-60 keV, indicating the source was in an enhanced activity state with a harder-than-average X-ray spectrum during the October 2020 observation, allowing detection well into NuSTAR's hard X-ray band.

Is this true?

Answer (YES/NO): NO